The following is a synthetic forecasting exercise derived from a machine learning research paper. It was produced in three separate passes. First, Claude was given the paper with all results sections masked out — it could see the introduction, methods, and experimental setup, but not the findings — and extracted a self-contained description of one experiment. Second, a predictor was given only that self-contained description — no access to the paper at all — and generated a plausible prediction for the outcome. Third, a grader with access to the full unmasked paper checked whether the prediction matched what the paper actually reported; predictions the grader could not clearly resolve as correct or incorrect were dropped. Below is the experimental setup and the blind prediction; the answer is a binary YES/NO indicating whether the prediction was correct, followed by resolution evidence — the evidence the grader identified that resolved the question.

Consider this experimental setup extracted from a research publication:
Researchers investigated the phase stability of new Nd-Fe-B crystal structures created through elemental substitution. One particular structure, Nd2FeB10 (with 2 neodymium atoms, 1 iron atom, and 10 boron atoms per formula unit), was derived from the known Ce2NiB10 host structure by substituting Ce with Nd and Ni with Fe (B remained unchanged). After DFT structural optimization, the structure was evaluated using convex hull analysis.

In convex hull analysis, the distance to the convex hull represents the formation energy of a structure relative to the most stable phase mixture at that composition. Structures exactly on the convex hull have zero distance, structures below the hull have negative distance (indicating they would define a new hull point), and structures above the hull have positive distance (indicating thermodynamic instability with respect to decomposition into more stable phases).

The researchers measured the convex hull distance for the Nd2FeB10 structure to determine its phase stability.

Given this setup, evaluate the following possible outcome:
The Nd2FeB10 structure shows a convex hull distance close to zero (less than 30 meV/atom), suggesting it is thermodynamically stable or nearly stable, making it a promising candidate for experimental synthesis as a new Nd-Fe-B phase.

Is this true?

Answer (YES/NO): YES